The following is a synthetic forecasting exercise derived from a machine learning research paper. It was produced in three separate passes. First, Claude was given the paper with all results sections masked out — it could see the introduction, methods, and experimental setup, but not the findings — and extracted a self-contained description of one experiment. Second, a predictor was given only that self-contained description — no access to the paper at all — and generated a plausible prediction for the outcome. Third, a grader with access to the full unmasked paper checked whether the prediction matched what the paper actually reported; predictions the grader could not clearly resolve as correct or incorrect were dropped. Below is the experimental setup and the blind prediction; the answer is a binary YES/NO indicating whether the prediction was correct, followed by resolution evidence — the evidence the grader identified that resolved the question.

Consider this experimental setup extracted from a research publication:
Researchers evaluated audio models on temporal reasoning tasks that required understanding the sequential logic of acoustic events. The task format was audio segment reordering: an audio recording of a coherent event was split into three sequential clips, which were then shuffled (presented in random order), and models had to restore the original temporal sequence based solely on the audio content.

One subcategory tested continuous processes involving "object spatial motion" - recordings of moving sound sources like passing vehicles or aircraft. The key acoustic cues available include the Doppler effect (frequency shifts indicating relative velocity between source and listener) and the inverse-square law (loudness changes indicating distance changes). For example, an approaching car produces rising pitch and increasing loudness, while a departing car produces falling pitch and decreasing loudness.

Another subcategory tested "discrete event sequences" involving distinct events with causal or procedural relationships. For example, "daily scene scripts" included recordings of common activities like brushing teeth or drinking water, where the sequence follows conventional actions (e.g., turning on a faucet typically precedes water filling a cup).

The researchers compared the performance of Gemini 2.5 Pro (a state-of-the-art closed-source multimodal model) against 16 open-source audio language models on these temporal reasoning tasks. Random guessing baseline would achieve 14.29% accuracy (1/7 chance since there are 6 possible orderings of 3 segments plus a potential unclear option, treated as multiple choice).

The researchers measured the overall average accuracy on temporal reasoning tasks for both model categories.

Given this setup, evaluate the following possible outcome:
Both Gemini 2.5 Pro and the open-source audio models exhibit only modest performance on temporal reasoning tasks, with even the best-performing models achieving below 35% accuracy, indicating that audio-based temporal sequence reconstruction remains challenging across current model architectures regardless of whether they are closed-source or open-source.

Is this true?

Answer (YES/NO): NO